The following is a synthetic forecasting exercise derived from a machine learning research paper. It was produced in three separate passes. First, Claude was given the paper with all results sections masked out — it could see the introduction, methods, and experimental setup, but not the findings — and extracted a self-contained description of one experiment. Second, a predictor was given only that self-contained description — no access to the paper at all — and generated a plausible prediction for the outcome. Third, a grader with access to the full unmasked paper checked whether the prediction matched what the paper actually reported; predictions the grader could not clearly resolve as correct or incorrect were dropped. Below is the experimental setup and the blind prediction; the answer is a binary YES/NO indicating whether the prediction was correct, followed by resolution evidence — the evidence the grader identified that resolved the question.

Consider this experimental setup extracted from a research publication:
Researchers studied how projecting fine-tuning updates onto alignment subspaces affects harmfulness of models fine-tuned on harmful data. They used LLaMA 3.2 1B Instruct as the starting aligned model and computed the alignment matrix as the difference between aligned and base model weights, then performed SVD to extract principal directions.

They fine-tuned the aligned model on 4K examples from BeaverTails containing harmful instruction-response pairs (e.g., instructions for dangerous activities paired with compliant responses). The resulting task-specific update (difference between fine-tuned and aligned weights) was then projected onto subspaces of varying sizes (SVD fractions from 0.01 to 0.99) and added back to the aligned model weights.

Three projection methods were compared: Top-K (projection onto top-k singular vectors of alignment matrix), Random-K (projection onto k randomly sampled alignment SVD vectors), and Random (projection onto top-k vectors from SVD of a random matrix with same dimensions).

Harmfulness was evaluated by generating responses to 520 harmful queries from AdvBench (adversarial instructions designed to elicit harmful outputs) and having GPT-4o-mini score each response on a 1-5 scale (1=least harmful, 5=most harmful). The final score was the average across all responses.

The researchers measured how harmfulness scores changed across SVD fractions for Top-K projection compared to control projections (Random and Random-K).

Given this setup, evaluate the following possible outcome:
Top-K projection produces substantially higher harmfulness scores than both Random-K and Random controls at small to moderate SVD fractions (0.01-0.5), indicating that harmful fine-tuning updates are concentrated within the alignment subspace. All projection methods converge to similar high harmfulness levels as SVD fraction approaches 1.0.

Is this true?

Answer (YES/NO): NO